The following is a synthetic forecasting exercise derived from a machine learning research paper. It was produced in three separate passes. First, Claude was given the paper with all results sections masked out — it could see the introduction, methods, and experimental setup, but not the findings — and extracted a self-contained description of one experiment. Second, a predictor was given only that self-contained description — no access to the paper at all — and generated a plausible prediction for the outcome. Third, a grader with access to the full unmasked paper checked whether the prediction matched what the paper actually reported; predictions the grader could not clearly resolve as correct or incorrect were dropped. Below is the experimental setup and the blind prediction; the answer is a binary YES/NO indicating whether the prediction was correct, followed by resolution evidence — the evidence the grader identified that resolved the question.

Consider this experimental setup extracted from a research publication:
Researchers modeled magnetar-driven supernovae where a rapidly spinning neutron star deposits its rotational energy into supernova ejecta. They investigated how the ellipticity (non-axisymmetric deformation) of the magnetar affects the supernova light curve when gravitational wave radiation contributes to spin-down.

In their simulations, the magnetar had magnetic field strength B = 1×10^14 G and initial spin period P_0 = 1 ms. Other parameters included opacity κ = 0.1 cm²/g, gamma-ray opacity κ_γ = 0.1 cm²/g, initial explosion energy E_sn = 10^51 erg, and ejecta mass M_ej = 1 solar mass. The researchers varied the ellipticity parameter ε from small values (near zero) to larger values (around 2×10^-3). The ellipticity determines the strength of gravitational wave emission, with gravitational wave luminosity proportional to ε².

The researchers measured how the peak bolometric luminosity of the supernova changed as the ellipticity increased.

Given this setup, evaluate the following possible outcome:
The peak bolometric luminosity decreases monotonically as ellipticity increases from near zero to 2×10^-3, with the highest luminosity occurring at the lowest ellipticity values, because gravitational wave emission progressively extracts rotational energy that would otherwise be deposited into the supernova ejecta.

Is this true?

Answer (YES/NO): YES